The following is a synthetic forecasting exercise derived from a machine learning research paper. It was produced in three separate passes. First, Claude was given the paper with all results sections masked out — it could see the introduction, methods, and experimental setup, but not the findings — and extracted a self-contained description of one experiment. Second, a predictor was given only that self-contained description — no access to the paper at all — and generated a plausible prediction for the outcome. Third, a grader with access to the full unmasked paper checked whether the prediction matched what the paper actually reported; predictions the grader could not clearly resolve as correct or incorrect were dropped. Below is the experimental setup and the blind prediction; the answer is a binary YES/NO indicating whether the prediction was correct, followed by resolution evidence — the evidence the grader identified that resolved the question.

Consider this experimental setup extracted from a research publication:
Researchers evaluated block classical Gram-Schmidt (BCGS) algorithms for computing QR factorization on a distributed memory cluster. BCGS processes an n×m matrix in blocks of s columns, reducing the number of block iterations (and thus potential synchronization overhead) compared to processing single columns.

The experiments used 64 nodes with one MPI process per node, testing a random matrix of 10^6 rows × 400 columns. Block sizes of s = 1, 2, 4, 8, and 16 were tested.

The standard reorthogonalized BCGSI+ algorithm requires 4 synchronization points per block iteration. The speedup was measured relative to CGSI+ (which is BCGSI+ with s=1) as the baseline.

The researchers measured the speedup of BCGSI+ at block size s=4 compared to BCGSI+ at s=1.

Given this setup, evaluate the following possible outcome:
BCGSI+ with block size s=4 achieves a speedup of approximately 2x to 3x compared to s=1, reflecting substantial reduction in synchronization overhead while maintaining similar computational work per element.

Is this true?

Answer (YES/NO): YES